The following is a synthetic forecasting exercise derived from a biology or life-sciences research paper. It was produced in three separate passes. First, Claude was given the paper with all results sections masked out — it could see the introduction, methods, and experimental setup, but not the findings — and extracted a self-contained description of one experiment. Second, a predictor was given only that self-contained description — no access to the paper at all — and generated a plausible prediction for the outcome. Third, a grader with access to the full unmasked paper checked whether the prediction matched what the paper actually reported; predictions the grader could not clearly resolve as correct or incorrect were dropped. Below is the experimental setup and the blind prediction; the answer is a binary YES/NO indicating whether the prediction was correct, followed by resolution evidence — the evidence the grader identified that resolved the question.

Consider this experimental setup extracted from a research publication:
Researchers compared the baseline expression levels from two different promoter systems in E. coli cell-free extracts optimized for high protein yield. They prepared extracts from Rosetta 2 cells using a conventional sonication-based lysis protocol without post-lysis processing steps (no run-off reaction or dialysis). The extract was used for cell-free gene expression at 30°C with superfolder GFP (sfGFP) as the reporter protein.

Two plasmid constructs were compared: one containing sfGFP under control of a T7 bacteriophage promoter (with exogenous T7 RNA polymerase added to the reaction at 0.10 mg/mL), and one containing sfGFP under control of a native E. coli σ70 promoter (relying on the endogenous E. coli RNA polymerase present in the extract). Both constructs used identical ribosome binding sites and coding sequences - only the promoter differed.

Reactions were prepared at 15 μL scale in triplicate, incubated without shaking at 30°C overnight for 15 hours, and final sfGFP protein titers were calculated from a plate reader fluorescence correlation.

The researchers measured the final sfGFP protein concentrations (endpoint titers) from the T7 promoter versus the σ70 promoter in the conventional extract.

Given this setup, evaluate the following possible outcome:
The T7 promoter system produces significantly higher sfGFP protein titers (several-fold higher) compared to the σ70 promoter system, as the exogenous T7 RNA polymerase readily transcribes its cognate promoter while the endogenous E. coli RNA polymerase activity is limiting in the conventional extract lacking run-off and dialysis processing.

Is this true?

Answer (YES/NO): YES